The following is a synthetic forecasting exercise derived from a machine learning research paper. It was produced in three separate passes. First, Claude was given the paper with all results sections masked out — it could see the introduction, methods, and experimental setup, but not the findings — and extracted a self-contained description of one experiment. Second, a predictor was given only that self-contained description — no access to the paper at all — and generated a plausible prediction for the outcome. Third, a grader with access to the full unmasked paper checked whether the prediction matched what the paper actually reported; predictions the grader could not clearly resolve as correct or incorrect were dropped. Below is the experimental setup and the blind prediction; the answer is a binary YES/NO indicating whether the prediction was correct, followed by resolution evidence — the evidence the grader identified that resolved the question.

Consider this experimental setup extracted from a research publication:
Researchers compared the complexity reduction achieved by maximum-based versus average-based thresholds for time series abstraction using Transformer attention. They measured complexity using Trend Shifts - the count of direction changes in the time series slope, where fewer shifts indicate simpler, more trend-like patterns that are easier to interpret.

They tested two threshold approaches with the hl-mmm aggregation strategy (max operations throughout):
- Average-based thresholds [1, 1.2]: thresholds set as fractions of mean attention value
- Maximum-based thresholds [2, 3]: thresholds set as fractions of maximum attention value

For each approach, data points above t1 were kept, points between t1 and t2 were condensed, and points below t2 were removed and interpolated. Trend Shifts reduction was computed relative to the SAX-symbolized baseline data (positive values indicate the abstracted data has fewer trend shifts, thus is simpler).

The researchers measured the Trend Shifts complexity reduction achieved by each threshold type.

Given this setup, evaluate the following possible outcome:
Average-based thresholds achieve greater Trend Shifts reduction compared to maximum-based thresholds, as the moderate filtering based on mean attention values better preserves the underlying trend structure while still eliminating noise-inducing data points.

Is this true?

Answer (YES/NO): YES